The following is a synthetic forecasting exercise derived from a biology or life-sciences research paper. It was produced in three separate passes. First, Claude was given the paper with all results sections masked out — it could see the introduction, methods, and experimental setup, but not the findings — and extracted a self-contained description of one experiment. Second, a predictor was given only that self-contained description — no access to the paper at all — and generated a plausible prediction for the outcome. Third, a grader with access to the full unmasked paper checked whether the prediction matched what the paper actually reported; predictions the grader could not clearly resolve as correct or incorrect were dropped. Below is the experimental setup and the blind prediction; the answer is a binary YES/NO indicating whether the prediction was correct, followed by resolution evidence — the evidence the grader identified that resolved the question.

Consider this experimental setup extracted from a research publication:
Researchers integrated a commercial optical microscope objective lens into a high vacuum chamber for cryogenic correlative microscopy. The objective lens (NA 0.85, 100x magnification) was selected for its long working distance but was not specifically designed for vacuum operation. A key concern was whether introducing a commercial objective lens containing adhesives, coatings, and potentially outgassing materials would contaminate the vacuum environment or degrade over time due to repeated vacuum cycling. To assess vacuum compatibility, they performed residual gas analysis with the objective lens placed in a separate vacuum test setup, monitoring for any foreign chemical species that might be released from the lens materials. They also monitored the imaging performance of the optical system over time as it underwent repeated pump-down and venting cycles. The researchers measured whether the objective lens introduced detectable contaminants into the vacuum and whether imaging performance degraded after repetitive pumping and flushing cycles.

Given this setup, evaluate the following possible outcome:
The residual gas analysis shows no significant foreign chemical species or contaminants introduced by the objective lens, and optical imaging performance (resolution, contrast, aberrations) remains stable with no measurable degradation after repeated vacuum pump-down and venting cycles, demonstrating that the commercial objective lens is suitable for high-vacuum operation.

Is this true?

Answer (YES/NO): YES